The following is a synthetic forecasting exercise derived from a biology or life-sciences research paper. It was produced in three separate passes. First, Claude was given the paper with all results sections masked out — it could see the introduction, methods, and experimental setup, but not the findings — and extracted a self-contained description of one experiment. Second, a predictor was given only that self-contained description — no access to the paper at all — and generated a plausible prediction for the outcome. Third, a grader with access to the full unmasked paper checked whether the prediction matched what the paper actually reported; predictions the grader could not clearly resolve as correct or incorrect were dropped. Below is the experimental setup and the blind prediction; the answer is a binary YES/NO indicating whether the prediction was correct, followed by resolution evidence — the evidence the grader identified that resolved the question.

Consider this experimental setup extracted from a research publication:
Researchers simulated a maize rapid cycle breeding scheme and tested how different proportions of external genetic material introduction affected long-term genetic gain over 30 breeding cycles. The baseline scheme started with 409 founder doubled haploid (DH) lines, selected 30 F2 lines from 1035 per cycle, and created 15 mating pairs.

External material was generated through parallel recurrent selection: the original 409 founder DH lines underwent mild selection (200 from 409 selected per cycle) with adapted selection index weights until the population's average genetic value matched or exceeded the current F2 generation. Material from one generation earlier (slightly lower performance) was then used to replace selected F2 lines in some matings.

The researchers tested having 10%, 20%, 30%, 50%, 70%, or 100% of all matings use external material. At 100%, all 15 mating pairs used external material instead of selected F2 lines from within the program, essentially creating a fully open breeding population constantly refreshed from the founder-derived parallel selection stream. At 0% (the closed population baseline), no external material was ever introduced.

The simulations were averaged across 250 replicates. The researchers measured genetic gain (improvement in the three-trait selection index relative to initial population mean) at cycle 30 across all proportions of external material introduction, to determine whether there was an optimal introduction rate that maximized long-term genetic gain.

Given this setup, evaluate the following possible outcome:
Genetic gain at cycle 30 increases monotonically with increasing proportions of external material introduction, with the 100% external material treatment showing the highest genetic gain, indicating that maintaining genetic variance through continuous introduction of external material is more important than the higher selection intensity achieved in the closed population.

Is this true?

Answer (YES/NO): NO